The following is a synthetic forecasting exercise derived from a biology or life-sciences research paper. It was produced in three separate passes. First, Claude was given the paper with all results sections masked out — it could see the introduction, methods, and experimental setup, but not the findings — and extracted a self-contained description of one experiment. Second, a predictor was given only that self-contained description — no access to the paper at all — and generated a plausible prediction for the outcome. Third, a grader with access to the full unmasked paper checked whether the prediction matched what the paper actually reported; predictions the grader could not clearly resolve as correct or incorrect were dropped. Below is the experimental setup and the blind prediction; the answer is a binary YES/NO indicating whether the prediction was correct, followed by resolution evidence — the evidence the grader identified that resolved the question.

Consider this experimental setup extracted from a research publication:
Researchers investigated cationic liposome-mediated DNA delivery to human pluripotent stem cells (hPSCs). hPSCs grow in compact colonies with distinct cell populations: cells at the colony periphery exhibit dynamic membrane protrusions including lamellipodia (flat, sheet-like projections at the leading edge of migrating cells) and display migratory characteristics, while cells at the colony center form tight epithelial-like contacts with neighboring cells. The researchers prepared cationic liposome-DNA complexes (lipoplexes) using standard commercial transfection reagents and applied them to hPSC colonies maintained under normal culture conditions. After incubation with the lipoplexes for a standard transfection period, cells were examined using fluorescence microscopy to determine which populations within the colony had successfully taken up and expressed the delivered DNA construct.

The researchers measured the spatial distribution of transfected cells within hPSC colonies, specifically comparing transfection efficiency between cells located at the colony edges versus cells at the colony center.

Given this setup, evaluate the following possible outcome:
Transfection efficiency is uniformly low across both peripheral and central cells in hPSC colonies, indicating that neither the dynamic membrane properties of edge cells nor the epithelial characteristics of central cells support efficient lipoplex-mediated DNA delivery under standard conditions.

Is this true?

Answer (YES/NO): NO